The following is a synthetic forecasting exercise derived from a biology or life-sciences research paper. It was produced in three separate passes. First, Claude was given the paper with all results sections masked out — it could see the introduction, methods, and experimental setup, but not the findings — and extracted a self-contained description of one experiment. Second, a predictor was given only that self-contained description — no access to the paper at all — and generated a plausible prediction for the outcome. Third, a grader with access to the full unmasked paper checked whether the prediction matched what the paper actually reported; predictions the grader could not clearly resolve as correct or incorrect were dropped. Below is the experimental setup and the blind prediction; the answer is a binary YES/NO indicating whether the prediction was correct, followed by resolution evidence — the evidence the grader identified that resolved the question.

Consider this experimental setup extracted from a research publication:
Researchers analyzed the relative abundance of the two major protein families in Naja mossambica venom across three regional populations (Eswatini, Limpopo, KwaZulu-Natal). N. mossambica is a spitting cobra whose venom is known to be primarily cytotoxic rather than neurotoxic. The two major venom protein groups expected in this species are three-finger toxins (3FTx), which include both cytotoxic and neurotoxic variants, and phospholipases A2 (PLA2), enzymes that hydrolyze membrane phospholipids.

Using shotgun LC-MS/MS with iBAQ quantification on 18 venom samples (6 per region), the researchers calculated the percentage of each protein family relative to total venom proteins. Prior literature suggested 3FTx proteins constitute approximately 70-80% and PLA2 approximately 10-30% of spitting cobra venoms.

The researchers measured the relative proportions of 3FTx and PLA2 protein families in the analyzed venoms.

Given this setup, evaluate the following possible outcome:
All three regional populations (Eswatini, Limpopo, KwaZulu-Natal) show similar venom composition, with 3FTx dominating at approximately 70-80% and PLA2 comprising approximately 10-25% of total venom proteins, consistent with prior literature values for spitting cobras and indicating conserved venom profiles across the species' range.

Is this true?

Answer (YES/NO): NO